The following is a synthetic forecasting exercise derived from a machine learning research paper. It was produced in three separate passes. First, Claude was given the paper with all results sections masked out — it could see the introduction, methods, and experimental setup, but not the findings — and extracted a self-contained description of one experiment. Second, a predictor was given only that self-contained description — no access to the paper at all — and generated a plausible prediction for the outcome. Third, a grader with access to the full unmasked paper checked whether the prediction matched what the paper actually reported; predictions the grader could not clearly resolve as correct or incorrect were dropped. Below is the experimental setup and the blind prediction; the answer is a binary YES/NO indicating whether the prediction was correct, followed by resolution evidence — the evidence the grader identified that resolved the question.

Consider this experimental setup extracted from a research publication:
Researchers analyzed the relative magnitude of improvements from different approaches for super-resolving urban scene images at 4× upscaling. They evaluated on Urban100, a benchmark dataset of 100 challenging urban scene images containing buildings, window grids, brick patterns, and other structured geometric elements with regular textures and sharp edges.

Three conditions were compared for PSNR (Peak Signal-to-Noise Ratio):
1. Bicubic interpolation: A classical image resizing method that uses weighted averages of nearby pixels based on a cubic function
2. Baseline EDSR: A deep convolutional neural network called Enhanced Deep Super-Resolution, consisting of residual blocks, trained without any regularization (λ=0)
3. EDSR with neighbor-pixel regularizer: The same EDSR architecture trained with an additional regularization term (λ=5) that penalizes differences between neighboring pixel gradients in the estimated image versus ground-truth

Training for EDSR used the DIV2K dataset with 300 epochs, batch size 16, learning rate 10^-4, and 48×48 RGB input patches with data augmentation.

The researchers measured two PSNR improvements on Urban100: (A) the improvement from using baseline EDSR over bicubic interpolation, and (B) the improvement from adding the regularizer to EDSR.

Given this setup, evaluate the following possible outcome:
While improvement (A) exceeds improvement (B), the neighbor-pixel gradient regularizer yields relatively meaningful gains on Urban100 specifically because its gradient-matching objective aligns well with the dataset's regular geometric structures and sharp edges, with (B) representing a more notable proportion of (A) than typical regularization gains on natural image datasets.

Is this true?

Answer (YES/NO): YES